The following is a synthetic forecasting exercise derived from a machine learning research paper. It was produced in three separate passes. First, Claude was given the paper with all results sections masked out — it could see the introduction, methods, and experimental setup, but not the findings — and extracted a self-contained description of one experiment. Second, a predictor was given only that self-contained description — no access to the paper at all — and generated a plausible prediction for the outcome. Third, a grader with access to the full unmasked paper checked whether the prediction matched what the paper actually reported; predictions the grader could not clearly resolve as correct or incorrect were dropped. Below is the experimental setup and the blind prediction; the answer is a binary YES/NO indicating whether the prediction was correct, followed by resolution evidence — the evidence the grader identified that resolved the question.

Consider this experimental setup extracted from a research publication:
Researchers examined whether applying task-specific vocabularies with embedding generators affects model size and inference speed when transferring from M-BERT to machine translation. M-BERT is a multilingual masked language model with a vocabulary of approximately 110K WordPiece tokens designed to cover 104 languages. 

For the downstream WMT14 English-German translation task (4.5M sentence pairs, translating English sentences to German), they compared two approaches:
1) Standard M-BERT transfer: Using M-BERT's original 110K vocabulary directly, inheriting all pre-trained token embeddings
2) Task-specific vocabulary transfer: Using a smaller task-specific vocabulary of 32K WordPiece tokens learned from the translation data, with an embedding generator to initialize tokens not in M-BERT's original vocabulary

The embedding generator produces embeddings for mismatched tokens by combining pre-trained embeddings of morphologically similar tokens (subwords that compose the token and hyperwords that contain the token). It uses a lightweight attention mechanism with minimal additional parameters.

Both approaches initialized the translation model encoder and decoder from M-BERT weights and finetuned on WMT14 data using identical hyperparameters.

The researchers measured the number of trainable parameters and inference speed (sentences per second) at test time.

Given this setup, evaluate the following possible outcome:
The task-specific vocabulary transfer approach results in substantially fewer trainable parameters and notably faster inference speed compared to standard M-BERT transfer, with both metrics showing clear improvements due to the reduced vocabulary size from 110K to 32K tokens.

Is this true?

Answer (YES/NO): YES